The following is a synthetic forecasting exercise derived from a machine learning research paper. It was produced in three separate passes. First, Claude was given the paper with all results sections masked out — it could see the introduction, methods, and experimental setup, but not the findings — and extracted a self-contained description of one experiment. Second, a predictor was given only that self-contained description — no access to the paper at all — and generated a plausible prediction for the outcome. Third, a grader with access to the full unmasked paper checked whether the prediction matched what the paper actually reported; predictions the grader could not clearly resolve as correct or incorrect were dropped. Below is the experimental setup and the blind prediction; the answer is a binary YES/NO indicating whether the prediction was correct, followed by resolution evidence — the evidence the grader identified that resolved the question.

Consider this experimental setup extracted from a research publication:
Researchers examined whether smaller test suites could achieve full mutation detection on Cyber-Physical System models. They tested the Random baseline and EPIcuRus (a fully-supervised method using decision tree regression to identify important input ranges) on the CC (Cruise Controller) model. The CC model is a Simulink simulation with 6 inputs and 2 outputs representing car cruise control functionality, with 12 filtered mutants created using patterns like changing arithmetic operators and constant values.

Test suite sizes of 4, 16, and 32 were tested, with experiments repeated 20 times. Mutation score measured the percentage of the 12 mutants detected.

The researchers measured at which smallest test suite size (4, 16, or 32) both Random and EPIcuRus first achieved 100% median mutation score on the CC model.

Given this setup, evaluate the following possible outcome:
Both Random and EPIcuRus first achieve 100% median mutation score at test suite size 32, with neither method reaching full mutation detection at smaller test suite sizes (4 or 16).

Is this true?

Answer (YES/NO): NO